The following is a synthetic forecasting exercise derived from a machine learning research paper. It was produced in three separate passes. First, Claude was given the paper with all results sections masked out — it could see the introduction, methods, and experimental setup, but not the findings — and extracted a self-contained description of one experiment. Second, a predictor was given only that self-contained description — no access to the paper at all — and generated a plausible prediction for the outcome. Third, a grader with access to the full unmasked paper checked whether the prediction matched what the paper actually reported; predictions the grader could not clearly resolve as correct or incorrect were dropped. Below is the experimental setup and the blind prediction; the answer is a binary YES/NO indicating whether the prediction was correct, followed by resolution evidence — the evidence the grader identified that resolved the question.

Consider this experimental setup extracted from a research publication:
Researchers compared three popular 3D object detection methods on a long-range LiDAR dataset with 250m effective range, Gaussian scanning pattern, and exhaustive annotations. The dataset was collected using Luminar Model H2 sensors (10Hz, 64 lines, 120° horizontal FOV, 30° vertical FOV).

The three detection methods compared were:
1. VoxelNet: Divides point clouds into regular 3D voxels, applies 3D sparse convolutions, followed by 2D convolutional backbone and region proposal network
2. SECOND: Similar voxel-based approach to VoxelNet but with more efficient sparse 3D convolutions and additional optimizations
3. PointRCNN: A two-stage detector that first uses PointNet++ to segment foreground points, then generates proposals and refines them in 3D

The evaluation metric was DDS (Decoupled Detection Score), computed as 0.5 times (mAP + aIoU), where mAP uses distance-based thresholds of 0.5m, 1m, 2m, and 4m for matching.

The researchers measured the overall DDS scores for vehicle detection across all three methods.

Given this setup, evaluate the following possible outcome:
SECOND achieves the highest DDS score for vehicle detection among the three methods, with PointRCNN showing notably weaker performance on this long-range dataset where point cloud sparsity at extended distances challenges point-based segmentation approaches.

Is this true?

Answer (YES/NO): NO